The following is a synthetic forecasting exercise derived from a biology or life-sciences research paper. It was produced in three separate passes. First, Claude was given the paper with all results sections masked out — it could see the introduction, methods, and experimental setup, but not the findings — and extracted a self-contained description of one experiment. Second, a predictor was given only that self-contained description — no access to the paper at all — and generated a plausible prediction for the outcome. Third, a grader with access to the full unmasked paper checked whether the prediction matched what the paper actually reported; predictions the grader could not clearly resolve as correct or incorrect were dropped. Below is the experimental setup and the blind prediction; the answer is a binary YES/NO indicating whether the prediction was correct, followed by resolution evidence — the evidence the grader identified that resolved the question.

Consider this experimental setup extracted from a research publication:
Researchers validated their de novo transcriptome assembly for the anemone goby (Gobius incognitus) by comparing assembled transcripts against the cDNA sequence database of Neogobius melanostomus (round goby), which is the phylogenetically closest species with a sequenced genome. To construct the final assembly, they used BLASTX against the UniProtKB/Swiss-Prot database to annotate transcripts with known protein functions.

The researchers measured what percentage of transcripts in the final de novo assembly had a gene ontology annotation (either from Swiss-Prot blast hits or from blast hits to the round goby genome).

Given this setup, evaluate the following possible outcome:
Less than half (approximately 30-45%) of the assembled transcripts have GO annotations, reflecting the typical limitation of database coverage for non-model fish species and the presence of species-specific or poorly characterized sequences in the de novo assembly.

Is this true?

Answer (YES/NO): NO